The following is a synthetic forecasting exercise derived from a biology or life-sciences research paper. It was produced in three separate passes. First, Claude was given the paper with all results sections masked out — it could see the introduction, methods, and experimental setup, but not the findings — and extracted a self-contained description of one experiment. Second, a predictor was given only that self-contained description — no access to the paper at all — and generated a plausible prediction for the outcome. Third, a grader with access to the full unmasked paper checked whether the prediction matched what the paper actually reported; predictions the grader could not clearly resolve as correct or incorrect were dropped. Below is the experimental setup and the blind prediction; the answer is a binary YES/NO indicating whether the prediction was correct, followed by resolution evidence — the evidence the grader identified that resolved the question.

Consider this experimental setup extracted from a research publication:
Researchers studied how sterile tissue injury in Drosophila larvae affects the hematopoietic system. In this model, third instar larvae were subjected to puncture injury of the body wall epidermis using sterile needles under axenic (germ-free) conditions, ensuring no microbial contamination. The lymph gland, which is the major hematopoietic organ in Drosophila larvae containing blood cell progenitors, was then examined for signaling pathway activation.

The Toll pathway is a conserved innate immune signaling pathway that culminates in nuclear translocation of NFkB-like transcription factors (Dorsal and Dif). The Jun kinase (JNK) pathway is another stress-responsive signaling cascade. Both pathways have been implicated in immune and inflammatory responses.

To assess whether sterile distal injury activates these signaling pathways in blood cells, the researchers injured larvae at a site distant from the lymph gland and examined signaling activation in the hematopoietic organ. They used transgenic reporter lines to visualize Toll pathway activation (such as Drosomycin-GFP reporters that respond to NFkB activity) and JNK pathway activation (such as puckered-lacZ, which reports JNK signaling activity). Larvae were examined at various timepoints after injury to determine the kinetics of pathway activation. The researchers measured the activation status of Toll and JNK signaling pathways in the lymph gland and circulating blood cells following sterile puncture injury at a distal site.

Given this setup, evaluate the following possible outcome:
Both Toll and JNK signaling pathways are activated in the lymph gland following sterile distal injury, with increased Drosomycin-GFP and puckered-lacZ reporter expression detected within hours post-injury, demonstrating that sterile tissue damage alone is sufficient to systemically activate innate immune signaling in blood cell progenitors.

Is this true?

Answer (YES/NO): YES